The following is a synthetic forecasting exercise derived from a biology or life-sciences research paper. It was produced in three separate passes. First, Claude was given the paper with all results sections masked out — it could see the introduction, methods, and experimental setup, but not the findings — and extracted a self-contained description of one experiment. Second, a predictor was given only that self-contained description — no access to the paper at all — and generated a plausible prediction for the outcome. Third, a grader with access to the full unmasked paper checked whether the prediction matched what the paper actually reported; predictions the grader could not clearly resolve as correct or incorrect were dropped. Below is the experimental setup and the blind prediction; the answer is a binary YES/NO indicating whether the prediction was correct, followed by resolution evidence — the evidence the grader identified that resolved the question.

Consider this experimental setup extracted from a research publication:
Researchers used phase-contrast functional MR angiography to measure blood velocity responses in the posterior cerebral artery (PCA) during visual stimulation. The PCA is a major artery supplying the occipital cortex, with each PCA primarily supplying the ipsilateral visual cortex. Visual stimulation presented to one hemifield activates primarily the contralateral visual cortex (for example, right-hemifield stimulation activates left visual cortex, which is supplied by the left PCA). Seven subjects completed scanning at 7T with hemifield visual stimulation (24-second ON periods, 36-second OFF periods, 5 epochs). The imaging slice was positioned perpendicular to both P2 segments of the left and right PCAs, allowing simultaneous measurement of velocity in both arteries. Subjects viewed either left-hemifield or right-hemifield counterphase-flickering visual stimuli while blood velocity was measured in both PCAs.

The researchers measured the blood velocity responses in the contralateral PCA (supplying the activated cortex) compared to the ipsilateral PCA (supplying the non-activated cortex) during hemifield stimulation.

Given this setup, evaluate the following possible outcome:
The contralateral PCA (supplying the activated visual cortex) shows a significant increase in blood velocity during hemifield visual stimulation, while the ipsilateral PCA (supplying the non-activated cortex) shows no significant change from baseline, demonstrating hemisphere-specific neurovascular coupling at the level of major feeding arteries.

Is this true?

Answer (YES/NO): YES